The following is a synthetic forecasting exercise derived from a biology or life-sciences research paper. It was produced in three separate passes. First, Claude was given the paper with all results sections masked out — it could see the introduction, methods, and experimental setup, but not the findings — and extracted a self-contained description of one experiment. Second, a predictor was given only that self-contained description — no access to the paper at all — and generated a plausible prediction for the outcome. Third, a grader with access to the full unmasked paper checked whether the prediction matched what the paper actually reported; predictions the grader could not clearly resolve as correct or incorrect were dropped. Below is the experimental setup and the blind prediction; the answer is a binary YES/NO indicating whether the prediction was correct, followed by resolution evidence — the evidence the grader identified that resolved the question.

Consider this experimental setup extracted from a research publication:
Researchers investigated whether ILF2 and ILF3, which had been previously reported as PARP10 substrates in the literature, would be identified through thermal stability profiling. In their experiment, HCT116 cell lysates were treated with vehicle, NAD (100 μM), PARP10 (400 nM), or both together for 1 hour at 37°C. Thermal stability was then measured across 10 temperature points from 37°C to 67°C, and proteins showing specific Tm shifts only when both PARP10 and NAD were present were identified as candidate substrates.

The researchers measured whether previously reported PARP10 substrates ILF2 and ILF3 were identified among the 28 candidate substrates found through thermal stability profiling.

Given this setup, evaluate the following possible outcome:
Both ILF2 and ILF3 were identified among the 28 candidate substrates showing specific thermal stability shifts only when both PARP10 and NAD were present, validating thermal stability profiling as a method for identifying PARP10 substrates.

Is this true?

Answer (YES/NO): YES